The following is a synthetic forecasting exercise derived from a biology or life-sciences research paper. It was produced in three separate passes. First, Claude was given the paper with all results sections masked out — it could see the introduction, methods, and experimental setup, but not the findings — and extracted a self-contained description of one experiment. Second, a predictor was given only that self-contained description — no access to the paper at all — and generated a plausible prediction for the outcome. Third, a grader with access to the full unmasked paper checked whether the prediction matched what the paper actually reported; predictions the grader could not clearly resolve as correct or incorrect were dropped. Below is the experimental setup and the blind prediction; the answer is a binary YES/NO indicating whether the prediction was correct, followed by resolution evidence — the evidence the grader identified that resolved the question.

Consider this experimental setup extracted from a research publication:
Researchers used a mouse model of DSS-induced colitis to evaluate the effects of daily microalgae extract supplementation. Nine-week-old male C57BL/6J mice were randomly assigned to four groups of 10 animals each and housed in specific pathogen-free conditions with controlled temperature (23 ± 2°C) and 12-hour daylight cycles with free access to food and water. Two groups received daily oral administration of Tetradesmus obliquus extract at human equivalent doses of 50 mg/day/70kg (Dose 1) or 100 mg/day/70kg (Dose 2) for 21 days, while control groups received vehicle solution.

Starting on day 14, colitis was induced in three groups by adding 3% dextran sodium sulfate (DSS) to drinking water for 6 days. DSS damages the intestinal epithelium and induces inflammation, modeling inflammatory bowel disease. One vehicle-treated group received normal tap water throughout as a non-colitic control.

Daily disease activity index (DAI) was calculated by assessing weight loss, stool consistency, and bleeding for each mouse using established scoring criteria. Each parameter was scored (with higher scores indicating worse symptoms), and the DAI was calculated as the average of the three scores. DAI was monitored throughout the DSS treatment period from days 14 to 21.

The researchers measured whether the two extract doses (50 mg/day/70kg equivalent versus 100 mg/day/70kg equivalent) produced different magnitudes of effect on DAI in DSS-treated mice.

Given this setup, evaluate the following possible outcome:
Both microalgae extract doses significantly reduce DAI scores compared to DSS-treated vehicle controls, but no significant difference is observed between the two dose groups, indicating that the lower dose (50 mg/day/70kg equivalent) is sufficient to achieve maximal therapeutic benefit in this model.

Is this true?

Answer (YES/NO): NO